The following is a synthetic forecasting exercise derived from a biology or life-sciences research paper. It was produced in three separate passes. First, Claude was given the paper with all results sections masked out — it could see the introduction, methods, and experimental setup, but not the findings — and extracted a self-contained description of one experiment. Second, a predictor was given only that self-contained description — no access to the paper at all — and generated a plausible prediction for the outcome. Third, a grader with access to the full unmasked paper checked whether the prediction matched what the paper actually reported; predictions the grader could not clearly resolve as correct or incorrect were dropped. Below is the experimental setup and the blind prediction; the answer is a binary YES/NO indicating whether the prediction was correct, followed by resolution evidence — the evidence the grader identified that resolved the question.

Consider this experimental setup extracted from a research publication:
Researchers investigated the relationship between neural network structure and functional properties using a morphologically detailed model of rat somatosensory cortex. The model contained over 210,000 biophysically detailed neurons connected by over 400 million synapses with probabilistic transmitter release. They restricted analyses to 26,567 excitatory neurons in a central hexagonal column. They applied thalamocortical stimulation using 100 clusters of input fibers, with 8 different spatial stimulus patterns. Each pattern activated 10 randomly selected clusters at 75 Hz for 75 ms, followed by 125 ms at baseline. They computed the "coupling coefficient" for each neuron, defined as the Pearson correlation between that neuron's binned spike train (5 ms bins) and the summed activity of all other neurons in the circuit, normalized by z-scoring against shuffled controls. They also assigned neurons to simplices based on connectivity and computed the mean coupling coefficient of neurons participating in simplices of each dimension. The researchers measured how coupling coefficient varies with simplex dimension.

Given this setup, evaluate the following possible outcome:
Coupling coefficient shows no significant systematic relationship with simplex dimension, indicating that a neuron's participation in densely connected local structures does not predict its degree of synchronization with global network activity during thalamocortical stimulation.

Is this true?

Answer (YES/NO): NO